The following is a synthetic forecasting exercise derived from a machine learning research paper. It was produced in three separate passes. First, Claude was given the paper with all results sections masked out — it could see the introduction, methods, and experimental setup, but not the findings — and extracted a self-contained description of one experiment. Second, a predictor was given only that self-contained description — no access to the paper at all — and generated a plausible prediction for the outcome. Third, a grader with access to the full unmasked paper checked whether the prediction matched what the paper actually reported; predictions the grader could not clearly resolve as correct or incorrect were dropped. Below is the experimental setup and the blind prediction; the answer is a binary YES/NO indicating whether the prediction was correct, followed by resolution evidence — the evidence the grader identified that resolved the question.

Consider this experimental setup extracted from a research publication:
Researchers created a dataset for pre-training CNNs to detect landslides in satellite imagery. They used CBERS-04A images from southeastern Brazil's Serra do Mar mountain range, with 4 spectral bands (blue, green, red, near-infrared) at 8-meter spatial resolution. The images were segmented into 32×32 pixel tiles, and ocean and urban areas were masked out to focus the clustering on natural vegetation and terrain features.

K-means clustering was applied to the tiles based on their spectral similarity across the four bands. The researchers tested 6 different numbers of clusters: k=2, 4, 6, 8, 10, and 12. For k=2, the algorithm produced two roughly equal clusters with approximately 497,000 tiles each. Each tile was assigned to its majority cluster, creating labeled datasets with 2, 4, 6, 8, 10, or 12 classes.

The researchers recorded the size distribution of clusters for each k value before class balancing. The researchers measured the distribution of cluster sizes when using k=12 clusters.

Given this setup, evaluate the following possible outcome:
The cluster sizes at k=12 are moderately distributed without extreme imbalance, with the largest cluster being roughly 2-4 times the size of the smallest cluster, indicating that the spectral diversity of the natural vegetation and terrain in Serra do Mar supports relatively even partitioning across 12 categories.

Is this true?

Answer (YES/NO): NO